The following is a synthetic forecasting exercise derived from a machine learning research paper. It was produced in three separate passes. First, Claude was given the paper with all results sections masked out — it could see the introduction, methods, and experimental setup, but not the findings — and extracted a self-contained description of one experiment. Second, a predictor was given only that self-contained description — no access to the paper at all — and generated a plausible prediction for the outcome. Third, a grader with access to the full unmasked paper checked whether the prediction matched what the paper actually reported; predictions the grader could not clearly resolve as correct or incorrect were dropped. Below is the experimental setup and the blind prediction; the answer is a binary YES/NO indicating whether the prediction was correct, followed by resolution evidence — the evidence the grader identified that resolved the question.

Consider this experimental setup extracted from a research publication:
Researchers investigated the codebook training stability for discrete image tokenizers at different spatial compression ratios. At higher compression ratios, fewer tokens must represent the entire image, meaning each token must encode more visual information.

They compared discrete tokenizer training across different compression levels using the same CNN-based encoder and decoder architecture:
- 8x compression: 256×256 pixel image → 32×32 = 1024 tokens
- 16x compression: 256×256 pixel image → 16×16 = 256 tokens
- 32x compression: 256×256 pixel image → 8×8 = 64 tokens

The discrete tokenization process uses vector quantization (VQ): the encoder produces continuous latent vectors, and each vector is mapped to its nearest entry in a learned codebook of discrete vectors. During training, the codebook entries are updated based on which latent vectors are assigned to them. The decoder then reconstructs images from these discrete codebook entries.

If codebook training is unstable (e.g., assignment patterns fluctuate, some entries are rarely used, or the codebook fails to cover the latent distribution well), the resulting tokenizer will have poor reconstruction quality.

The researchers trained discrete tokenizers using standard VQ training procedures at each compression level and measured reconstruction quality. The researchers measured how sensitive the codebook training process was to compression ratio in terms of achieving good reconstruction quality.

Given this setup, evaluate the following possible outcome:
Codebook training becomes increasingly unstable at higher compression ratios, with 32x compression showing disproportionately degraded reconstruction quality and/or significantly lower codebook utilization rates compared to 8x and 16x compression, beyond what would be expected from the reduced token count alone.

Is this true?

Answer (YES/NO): YES